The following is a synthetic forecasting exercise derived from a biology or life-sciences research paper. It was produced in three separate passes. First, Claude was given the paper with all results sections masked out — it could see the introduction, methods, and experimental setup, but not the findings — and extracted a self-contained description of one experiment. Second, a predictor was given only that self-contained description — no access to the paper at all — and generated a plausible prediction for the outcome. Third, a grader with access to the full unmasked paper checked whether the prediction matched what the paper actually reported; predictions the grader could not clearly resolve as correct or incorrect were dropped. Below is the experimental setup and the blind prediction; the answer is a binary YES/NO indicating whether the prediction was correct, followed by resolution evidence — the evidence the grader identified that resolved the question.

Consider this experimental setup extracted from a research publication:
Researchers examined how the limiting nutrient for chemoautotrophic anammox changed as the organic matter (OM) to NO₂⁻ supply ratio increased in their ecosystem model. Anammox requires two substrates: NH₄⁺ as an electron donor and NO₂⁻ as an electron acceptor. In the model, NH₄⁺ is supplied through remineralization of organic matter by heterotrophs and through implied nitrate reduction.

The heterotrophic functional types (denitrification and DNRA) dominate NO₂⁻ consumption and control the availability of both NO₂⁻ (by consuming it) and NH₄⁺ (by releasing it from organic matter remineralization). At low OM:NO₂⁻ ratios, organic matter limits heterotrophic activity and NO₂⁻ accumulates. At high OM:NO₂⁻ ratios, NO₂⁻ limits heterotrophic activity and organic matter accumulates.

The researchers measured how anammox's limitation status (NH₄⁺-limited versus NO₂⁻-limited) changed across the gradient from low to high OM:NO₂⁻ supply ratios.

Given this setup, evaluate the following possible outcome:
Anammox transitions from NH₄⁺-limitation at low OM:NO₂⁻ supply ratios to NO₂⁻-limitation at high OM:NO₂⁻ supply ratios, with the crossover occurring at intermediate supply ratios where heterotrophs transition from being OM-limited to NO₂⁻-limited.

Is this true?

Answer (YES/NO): YES